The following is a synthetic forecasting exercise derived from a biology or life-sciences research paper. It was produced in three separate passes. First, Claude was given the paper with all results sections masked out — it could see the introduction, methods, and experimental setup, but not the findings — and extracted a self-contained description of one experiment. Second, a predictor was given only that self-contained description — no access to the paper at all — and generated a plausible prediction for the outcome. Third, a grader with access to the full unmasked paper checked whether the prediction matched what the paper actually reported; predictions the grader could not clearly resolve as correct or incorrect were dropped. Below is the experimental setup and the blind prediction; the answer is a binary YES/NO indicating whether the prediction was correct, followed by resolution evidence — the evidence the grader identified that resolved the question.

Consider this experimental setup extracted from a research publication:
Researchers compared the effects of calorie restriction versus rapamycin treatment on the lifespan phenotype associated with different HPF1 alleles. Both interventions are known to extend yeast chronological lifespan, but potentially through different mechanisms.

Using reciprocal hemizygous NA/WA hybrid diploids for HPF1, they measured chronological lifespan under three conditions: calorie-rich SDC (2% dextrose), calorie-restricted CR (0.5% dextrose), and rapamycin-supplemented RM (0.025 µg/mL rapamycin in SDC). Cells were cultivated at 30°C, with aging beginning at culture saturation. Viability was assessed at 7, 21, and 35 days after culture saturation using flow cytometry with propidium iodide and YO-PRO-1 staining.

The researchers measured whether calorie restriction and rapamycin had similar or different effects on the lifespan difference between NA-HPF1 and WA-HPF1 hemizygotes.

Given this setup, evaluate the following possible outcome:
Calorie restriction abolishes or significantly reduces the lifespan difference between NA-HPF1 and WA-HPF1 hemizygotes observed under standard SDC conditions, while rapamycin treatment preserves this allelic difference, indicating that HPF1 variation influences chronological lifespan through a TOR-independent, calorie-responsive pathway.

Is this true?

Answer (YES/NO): NO